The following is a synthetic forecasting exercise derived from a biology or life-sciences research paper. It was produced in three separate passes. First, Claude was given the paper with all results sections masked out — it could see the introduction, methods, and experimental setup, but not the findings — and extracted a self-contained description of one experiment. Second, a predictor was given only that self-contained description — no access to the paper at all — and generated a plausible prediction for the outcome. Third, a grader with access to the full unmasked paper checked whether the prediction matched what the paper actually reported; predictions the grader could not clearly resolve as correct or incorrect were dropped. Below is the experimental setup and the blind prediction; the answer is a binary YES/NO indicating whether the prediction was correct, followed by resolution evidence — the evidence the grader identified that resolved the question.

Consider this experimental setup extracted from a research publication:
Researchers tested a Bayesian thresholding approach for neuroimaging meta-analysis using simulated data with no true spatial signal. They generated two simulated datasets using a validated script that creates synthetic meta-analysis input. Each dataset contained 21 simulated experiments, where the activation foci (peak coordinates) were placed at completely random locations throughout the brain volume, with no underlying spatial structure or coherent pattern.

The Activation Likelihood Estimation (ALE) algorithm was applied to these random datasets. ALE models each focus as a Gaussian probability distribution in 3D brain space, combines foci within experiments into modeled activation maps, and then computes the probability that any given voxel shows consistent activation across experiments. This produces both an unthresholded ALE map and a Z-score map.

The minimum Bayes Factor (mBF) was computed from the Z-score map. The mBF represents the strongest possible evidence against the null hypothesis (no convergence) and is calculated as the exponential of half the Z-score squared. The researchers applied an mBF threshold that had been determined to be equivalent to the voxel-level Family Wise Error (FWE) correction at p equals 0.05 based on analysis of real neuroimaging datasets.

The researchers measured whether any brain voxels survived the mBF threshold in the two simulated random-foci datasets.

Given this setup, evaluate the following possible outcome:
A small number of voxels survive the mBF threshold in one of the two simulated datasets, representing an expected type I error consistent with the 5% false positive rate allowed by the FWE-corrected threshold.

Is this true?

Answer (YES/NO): NO